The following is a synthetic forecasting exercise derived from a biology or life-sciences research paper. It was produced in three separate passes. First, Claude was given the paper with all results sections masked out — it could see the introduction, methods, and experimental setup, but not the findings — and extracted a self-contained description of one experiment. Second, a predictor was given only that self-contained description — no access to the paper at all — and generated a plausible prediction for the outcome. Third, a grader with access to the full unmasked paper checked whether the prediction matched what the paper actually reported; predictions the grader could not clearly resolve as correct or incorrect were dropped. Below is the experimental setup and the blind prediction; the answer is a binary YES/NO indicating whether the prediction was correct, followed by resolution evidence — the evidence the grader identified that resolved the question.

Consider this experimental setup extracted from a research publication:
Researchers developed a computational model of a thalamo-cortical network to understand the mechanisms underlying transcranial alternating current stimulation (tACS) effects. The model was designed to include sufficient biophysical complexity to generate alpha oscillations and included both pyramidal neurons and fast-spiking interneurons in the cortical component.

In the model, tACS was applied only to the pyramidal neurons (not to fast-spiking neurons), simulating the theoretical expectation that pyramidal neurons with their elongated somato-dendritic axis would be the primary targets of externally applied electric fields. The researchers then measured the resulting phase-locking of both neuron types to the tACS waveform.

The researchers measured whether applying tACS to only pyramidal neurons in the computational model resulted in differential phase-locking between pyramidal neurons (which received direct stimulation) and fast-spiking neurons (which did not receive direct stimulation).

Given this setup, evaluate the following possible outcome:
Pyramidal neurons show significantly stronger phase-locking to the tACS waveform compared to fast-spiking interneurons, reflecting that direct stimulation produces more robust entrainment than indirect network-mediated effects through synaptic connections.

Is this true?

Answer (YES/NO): NO